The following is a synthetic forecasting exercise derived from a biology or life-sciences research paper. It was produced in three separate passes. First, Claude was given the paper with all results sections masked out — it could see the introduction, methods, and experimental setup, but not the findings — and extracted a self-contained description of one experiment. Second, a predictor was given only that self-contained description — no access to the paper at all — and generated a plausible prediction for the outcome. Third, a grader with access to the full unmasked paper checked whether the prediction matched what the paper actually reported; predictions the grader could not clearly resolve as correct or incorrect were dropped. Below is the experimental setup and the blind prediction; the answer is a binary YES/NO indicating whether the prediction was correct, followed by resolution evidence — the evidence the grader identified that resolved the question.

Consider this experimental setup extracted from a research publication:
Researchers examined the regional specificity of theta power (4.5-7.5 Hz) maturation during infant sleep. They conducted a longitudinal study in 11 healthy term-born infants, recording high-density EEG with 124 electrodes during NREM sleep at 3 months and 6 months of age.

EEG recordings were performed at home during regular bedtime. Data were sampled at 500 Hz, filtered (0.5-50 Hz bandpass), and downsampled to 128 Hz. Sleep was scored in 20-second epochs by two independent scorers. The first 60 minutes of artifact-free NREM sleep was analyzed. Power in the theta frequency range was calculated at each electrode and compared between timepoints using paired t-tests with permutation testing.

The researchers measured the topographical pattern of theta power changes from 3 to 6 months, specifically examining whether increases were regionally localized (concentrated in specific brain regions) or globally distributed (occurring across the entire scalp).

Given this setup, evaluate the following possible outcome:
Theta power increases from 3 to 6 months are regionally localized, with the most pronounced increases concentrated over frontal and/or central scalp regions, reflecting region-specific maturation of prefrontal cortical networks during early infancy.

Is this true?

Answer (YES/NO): NO